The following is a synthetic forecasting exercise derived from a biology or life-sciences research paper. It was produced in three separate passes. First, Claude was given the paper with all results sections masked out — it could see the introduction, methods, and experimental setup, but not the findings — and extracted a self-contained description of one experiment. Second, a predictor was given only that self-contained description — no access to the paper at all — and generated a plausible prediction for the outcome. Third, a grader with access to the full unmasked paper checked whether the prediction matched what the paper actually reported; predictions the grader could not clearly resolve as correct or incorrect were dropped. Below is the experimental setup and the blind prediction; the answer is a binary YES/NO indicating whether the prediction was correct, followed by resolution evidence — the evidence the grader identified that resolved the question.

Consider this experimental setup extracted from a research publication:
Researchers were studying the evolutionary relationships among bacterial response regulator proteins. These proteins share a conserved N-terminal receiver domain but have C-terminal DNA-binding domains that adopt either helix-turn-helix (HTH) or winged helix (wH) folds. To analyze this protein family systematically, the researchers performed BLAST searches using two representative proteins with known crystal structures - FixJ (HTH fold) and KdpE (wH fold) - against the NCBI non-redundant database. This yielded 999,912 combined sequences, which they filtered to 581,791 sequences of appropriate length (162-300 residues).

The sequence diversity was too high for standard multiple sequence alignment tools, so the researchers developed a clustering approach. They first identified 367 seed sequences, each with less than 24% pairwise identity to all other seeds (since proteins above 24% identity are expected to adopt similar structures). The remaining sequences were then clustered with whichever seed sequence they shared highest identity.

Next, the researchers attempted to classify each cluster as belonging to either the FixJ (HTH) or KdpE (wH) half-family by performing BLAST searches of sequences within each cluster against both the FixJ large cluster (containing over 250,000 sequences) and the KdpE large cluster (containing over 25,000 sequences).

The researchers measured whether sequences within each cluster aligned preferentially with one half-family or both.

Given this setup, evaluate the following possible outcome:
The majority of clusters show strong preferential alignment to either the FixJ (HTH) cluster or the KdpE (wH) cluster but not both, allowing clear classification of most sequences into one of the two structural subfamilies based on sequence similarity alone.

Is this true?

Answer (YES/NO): YES